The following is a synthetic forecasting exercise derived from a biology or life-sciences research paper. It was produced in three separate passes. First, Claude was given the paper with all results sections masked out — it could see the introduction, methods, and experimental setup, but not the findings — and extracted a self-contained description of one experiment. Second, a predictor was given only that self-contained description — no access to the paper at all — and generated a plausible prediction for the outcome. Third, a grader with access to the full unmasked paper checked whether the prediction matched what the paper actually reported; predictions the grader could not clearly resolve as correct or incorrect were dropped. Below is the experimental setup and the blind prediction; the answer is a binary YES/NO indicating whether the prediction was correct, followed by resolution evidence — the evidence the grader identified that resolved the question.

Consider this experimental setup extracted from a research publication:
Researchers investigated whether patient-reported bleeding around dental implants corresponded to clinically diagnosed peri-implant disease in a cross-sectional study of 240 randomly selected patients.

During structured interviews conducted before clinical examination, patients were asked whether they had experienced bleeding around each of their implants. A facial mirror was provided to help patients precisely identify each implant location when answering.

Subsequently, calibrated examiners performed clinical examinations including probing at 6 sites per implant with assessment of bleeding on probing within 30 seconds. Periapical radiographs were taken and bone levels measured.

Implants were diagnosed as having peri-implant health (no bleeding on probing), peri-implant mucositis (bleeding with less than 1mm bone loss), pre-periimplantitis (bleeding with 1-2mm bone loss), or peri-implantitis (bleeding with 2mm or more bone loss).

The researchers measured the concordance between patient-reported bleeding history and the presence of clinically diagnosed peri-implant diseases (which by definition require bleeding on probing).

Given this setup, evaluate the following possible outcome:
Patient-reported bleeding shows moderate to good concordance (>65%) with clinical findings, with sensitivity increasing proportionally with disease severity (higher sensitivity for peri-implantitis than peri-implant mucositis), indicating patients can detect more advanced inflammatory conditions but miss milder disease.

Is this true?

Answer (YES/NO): NO